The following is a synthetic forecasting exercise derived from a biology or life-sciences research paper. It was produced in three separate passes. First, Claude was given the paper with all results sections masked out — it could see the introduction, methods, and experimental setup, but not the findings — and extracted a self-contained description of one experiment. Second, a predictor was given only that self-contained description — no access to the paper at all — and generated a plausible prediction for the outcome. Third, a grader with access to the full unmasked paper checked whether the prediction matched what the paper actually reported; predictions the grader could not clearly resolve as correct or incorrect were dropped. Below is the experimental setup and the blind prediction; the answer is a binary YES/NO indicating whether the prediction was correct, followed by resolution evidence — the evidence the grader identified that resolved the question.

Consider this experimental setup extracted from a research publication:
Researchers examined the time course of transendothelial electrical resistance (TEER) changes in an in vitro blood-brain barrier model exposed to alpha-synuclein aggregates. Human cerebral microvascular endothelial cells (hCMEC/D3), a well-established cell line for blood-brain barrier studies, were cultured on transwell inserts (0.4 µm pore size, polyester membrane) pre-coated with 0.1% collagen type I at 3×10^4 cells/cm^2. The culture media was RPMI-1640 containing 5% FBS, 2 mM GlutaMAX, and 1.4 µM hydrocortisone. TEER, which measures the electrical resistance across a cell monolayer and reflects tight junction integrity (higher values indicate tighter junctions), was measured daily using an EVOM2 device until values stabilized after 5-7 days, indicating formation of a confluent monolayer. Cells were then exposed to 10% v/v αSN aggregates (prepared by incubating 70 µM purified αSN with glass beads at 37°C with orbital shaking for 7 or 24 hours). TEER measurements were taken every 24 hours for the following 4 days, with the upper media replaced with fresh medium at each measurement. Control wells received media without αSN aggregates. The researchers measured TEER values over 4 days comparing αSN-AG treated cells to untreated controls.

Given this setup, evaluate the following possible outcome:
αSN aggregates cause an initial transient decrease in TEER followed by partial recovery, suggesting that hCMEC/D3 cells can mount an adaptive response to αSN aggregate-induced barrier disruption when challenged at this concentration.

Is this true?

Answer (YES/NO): NO